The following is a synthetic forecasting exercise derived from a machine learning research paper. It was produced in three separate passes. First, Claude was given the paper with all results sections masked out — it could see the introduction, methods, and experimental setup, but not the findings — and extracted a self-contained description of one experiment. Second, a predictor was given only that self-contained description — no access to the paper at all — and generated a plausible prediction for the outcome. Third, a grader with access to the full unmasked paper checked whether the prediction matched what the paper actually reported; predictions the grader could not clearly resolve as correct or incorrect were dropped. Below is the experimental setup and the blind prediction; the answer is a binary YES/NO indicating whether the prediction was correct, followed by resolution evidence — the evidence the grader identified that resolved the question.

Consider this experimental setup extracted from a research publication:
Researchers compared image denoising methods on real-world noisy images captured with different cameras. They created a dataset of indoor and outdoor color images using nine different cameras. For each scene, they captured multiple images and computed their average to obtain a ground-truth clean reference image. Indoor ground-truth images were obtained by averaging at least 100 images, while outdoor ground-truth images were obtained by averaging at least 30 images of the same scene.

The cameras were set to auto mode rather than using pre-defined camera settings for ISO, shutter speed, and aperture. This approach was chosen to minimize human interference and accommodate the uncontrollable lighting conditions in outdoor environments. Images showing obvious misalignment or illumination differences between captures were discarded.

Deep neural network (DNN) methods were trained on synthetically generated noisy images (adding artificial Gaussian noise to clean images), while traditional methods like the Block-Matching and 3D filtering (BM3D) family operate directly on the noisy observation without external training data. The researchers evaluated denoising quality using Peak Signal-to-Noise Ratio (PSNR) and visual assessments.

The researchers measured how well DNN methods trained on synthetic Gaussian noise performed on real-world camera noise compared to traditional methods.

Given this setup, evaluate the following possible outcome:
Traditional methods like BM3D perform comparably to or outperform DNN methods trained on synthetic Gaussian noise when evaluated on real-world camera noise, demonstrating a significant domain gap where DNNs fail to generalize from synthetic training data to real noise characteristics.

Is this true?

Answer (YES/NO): NO